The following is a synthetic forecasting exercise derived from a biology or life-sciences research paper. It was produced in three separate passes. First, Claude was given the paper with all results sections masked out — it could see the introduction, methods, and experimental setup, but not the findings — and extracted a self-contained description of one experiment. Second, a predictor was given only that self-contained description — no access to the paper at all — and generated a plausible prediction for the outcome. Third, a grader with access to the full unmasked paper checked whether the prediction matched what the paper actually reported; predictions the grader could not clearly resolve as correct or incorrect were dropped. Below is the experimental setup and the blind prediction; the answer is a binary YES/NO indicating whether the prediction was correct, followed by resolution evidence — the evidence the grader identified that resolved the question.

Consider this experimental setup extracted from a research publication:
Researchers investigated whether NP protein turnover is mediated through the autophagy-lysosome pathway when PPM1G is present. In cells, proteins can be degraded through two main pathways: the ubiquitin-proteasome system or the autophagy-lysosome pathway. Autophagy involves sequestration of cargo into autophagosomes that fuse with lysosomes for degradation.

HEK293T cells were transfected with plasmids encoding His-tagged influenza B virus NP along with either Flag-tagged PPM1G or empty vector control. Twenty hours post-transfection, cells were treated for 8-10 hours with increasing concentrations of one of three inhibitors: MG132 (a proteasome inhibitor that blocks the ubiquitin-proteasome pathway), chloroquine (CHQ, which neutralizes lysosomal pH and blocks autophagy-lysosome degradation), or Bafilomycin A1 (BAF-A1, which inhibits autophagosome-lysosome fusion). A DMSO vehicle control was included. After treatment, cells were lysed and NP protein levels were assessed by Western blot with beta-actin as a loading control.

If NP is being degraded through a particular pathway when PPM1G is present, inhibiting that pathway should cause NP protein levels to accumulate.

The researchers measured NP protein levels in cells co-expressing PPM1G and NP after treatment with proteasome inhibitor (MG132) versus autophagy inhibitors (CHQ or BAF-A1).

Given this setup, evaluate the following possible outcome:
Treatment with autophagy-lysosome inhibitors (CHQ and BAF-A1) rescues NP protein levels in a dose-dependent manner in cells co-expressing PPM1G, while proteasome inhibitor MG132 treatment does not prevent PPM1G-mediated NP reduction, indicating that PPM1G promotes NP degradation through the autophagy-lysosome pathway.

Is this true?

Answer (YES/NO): YES